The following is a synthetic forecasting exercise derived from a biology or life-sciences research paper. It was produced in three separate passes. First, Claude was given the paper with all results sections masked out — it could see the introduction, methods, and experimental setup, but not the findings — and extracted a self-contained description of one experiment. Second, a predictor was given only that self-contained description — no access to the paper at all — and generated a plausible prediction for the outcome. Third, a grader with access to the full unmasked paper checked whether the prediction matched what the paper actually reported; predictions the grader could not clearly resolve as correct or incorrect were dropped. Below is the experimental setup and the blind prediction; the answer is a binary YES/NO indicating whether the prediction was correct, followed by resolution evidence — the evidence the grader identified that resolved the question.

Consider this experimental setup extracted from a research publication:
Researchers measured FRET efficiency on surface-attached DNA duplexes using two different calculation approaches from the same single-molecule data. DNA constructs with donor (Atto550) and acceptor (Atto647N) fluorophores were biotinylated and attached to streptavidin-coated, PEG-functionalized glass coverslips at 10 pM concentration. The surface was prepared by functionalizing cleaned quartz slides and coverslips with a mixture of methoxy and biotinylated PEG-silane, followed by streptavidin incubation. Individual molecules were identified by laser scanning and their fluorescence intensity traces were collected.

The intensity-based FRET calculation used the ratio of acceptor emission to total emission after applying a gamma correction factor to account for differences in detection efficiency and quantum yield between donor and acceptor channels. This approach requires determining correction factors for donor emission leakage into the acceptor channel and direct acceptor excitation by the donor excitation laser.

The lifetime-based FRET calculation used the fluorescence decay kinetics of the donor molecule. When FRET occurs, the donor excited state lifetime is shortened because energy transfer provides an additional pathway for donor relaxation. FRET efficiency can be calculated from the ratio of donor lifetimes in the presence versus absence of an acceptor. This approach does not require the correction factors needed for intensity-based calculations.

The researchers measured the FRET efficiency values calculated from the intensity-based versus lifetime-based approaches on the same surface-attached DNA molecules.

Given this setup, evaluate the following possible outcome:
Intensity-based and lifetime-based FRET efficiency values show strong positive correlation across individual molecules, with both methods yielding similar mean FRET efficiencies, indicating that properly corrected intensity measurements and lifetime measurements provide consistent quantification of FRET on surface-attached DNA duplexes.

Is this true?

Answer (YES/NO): YES